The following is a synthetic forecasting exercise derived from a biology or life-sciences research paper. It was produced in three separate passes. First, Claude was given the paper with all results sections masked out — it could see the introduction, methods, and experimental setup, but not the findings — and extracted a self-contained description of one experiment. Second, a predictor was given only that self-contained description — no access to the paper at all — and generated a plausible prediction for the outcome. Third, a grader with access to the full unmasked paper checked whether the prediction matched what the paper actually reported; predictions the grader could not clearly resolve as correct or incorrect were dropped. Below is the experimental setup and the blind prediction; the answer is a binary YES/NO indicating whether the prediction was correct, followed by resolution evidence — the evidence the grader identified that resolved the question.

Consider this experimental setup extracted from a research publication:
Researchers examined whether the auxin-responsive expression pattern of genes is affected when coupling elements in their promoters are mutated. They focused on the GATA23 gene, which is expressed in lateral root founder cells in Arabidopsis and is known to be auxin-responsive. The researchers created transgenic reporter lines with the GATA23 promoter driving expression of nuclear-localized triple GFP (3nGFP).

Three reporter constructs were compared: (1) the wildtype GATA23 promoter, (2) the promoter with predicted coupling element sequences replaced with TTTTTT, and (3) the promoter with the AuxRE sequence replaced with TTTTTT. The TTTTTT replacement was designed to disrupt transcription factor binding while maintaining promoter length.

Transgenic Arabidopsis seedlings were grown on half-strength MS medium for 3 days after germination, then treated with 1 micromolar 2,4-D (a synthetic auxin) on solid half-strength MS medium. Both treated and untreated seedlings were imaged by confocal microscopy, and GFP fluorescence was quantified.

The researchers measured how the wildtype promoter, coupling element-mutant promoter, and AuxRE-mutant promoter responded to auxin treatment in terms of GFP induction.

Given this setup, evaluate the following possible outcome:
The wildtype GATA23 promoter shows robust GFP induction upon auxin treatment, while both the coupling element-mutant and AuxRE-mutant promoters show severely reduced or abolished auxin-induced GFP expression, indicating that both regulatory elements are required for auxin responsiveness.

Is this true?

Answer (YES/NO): YES